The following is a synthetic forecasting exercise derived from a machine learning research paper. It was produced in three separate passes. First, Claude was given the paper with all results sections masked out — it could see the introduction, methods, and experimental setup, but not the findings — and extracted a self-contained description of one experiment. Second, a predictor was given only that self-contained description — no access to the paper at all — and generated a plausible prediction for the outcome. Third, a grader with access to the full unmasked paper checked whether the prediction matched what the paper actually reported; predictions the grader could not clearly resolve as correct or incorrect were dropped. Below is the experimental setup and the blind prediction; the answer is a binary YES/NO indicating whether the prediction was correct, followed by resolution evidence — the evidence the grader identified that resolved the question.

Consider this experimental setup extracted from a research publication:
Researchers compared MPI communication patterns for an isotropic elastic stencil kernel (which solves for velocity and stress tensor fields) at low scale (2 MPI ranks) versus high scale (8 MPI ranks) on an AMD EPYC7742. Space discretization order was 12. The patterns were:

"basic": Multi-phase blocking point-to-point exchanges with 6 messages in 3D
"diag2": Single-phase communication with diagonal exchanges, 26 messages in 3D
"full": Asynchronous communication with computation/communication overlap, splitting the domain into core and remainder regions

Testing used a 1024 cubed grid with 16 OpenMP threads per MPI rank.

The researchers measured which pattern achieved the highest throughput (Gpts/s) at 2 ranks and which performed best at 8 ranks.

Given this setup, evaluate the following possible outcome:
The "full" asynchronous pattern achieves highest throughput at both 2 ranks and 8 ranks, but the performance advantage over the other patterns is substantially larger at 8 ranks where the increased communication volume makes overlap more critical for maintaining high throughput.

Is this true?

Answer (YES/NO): YES